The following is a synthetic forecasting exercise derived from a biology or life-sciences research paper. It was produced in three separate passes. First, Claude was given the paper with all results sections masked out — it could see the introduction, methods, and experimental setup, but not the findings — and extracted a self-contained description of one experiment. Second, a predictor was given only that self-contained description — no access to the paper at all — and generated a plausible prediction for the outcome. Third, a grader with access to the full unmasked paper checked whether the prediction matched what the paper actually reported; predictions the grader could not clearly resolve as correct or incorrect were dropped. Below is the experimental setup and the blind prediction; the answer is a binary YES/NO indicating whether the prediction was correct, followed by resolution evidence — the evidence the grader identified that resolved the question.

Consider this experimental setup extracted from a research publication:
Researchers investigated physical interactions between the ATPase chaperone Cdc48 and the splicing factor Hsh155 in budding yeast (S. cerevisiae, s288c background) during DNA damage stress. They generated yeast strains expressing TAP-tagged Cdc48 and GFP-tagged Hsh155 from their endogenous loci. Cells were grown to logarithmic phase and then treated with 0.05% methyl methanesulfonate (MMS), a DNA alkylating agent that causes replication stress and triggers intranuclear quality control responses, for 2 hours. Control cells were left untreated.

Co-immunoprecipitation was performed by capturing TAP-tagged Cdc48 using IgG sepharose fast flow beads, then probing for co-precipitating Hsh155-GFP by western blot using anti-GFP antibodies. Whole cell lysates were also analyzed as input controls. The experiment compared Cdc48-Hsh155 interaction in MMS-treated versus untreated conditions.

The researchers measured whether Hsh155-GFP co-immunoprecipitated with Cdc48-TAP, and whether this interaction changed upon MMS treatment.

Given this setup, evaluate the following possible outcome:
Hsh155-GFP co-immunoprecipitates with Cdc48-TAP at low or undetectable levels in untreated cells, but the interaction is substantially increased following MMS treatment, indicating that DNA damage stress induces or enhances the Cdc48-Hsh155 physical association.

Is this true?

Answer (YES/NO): NO